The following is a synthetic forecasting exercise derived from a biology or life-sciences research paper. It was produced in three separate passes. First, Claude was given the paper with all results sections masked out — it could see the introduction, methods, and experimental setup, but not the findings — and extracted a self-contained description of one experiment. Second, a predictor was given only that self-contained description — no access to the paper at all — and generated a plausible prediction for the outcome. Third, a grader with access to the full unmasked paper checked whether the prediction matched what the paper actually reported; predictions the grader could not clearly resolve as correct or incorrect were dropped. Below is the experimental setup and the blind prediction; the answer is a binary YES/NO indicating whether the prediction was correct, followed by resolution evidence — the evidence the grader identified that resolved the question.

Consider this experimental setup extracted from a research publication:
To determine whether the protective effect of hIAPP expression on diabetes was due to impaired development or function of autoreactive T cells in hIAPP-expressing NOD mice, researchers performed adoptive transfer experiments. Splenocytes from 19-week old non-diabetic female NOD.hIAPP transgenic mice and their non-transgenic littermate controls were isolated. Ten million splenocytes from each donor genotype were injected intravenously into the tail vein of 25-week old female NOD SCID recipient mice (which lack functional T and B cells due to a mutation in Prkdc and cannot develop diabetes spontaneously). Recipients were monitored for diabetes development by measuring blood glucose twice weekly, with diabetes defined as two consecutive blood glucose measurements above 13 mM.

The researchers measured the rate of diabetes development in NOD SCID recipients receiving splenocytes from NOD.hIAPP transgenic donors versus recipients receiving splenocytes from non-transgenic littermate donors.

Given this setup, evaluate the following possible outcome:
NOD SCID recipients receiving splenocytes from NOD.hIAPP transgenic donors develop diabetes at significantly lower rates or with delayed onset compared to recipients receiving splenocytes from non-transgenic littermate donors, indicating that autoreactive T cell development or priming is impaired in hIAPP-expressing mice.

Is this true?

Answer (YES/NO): NO